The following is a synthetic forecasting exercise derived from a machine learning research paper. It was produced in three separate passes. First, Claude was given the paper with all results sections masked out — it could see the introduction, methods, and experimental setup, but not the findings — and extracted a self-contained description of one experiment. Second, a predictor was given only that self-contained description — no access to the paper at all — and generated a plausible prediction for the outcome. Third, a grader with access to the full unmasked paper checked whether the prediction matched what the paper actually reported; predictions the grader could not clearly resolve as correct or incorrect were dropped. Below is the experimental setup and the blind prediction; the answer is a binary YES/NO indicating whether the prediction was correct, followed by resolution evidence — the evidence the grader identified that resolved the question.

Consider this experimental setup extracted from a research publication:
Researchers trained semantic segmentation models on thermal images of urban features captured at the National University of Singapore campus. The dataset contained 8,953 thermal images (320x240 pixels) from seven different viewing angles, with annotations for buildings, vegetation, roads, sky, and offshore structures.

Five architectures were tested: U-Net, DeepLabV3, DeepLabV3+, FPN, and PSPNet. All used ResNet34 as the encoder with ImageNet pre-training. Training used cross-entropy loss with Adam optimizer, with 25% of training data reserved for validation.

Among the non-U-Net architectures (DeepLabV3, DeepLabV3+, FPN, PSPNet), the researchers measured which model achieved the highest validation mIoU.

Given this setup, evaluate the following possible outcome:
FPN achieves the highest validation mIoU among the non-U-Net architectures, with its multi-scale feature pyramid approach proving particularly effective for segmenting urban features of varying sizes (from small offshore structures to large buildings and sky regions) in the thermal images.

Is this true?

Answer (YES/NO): NO